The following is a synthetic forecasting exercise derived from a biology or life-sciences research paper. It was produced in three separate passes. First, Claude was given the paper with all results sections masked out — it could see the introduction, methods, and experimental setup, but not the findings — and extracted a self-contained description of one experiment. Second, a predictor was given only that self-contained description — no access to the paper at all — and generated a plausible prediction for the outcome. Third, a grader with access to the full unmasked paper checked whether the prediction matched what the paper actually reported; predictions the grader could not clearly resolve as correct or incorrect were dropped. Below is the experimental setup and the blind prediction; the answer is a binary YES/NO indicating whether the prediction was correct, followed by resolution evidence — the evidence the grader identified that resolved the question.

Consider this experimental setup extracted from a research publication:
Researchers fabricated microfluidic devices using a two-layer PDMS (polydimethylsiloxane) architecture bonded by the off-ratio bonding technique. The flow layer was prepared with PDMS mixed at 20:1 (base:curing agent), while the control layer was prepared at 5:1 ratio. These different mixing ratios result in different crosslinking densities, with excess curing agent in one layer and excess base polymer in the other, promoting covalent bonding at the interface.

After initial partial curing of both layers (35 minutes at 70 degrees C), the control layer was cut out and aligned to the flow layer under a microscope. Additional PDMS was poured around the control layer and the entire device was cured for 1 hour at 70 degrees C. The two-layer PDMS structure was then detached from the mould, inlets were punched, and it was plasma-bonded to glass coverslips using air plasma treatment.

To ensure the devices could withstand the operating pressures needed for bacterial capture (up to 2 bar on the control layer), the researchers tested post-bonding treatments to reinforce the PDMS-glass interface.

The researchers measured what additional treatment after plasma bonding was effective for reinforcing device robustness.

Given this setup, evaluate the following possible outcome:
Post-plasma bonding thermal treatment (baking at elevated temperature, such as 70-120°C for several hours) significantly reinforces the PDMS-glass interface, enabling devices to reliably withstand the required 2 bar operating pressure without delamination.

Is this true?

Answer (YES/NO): YES